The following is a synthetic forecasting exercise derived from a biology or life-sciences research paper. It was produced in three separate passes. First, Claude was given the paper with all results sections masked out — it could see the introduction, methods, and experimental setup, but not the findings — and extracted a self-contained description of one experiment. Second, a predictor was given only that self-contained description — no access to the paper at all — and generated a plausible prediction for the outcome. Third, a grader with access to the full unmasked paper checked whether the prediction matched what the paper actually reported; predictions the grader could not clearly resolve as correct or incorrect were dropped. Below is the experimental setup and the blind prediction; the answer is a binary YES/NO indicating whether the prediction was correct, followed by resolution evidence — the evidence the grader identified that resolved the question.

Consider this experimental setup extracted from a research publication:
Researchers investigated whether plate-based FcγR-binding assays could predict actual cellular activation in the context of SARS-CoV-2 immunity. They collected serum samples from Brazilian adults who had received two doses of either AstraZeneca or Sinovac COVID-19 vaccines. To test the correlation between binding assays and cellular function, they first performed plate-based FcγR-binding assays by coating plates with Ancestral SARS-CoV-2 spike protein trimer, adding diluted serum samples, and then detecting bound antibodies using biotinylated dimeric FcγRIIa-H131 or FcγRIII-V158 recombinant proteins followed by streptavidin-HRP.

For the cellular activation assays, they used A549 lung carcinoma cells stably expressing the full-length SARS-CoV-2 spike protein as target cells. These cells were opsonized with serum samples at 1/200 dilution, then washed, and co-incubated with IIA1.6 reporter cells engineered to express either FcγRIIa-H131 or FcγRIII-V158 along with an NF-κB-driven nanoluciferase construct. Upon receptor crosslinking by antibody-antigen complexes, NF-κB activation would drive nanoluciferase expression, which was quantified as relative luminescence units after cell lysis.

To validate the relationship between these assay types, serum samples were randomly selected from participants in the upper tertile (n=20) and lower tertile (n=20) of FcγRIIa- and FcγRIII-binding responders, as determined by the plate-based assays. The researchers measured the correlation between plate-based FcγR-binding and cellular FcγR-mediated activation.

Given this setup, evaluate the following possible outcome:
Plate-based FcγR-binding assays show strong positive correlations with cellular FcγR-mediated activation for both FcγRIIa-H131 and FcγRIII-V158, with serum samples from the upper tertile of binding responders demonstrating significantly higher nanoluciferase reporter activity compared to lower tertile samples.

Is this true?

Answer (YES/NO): YES